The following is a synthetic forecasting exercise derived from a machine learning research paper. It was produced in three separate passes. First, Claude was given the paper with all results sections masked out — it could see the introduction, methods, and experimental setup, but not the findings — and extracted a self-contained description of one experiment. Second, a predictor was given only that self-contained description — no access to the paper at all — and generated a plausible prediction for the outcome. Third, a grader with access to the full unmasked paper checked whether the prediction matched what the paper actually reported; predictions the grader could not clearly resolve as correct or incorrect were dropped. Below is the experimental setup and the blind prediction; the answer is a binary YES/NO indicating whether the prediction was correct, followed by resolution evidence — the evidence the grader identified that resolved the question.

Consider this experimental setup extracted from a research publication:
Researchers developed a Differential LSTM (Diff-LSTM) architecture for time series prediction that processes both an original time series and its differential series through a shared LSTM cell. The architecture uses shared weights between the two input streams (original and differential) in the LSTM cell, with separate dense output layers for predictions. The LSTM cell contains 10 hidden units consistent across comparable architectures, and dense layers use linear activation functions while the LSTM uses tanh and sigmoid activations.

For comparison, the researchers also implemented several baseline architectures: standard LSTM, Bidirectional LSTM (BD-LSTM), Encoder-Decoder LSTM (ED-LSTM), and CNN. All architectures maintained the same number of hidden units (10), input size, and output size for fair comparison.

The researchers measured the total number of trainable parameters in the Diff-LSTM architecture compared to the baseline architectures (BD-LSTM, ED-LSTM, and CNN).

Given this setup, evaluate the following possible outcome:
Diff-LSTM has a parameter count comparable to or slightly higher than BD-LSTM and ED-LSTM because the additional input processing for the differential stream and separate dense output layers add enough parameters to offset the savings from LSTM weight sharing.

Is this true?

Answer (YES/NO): NO